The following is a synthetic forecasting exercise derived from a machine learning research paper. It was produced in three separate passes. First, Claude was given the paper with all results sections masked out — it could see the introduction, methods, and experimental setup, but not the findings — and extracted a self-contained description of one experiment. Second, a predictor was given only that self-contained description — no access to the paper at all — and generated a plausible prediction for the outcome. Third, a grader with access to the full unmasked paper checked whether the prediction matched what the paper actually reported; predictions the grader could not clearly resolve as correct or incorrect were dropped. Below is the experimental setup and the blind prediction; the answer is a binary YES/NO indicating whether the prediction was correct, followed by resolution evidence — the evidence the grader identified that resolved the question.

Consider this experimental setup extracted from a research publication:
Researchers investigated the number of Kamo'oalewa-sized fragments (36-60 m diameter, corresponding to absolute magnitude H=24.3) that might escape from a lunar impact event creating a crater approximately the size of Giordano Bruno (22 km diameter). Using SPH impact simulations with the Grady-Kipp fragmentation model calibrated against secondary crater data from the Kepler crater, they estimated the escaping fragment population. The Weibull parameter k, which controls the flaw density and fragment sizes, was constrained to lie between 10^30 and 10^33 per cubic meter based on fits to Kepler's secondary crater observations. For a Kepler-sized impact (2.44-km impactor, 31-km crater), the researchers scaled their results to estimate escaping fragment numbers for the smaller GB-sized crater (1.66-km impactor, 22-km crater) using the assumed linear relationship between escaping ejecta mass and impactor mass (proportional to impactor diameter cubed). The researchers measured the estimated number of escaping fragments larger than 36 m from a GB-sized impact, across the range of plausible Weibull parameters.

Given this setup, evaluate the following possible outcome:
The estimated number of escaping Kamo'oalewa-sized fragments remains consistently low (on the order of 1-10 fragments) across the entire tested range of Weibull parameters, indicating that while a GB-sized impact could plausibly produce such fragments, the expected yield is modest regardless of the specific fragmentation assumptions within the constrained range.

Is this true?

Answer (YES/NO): NO